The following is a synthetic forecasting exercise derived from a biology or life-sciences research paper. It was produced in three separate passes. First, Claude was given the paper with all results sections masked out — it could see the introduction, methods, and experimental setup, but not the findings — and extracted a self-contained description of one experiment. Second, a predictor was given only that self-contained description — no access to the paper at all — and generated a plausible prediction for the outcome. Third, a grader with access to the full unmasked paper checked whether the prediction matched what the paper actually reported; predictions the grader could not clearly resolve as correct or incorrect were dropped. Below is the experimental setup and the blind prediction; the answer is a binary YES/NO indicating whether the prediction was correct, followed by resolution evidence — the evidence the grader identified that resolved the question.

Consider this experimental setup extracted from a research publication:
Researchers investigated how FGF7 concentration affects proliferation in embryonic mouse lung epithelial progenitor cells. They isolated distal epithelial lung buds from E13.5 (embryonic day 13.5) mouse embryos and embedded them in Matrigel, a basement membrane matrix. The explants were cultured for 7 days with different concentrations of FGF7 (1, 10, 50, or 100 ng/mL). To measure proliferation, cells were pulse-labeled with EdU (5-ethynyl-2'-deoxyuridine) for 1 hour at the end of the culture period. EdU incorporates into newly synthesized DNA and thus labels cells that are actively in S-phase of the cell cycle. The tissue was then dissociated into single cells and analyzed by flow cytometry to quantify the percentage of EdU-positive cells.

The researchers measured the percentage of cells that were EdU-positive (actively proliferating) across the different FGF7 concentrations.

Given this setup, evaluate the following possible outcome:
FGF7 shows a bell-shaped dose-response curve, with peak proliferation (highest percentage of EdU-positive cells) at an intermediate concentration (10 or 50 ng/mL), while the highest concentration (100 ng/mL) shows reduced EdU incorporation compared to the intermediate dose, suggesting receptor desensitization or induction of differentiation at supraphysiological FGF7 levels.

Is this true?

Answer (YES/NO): NO